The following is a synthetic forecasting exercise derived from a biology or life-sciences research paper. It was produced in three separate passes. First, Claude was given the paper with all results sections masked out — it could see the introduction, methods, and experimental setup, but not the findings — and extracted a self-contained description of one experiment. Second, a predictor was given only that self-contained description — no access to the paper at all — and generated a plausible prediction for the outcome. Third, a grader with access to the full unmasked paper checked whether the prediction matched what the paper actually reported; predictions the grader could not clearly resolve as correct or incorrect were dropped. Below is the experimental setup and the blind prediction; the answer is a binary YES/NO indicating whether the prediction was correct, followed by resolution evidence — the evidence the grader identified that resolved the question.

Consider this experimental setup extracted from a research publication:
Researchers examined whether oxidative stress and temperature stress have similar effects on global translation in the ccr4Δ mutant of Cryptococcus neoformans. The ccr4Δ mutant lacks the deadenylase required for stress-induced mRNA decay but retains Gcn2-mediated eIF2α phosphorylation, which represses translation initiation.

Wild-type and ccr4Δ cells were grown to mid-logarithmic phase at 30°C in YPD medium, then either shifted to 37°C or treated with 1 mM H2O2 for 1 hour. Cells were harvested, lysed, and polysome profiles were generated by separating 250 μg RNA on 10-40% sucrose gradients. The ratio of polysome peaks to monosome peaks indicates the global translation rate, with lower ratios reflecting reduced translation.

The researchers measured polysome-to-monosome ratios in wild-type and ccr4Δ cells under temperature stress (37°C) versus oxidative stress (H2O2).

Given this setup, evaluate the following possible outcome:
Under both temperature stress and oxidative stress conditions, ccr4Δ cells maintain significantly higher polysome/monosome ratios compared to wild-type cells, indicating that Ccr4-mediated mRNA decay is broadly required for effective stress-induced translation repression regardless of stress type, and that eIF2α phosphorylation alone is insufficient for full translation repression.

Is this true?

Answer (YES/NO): YES